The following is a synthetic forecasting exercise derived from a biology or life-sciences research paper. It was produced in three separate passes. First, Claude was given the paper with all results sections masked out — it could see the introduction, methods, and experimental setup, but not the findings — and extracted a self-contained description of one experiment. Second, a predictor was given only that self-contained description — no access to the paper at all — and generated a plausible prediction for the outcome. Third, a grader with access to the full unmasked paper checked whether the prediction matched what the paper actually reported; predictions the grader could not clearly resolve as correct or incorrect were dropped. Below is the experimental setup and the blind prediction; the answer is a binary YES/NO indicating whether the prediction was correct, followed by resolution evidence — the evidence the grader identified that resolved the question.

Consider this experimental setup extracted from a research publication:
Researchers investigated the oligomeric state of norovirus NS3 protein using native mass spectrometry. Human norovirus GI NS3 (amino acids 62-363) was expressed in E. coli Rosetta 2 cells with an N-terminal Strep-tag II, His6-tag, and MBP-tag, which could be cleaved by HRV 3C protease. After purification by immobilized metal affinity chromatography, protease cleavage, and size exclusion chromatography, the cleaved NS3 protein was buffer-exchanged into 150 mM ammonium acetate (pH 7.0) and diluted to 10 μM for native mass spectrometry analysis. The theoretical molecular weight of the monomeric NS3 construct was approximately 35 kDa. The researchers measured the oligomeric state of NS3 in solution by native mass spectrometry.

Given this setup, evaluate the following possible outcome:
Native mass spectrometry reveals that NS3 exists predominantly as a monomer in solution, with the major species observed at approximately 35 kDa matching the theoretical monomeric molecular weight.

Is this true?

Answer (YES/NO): NO